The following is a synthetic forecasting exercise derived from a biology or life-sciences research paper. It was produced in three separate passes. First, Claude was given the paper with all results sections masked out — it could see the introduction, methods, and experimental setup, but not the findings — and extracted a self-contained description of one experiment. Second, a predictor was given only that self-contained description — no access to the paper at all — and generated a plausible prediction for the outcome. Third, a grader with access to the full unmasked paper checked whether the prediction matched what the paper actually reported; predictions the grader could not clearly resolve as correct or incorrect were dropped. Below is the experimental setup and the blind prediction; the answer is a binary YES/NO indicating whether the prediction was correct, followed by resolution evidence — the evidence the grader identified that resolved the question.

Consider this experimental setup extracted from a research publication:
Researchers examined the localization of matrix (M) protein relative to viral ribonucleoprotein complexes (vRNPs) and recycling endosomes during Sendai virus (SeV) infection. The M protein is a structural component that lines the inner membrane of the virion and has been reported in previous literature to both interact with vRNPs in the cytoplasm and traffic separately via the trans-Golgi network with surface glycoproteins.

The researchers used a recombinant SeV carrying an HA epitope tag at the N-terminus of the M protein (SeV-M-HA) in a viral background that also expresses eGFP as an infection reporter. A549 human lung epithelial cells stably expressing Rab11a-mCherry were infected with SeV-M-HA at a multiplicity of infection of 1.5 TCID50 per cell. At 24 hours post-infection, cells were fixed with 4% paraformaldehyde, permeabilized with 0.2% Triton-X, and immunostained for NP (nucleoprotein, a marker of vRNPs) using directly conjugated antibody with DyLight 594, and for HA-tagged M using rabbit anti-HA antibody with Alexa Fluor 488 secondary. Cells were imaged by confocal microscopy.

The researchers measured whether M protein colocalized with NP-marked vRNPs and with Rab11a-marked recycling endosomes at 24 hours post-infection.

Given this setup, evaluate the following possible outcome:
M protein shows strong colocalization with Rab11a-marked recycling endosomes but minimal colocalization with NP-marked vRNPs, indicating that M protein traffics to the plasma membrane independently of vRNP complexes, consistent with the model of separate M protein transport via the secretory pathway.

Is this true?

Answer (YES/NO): NO